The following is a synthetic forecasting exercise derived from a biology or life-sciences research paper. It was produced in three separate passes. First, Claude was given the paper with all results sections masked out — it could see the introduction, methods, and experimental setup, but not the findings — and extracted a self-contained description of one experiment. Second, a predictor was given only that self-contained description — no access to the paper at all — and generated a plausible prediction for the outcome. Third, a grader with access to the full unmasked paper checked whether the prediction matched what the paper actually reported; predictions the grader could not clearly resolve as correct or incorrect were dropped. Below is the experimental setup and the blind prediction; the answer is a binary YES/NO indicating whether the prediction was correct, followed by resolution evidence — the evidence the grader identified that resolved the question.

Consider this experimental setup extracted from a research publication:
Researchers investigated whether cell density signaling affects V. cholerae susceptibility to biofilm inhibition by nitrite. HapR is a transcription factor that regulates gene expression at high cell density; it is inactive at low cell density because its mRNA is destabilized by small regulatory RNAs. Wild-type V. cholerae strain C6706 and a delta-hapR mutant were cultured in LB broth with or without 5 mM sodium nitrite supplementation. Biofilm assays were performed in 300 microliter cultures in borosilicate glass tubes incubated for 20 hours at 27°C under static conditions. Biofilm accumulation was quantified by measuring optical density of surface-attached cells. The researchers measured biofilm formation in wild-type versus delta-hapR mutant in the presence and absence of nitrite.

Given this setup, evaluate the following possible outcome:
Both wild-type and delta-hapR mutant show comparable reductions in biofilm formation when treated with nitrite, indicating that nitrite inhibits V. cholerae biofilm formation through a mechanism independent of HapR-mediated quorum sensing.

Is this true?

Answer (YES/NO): NO